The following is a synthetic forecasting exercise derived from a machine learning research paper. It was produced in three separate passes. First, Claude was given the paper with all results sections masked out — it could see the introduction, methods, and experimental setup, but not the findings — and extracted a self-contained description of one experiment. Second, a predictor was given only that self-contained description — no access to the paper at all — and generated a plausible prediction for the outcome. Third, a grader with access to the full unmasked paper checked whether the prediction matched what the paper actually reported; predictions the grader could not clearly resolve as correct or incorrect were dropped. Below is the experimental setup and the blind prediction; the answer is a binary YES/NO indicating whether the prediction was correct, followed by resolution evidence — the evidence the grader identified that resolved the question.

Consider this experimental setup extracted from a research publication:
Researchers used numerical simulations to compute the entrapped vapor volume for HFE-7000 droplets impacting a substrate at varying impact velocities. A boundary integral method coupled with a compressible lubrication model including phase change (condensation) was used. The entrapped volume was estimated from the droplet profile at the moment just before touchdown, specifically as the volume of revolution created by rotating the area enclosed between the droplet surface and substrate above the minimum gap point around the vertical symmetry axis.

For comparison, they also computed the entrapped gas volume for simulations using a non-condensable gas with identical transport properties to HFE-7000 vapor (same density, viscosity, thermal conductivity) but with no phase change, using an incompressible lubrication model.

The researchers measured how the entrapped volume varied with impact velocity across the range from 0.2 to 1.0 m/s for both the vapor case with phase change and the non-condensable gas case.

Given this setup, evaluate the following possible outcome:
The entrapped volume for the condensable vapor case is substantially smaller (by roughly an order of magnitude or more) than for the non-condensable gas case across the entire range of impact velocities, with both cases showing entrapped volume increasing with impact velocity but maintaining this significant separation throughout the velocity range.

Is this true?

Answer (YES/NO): NO